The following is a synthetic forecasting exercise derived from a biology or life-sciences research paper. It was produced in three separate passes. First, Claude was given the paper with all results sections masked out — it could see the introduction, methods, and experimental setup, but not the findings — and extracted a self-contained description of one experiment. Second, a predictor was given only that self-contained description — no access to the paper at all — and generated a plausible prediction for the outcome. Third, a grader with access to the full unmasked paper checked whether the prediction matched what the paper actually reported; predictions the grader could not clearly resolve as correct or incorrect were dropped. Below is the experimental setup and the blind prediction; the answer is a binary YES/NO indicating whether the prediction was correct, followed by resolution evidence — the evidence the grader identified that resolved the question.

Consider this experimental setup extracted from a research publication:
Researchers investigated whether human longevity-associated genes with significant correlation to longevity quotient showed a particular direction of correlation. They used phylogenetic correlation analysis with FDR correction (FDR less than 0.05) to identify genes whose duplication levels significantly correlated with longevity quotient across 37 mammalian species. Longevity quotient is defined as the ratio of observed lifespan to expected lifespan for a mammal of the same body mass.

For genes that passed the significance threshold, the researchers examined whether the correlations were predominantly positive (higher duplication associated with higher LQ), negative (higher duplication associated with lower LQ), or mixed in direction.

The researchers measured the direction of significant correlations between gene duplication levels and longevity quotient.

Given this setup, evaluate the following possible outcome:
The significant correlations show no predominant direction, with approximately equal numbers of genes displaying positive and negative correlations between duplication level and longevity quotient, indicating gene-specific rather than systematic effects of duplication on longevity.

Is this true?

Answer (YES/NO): NO